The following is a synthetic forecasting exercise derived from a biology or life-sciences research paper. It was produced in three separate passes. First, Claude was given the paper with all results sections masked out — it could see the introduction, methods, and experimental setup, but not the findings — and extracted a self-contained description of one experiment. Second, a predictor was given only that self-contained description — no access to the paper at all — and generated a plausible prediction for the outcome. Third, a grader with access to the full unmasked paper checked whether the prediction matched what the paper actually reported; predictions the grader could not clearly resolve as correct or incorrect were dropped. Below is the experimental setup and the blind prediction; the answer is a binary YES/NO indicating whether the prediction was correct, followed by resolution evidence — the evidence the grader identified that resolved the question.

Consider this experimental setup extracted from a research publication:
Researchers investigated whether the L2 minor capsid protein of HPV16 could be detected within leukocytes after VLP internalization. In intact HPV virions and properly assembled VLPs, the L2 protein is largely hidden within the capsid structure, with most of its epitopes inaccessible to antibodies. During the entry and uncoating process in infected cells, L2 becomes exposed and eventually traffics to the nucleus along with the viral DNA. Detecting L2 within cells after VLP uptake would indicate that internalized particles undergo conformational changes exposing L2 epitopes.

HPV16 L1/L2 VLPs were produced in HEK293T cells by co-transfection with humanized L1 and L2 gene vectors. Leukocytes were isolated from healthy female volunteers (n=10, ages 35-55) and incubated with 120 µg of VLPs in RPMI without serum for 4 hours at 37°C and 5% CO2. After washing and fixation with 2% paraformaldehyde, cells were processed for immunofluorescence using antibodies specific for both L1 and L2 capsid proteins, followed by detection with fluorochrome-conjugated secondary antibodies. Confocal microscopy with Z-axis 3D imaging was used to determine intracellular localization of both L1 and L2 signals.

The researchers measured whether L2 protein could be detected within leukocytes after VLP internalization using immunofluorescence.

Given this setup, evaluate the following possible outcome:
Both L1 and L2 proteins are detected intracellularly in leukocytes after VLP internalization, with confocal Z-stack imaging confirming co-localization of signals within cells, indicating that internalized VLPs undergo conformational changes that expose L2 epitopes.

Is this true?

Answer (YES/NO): YES